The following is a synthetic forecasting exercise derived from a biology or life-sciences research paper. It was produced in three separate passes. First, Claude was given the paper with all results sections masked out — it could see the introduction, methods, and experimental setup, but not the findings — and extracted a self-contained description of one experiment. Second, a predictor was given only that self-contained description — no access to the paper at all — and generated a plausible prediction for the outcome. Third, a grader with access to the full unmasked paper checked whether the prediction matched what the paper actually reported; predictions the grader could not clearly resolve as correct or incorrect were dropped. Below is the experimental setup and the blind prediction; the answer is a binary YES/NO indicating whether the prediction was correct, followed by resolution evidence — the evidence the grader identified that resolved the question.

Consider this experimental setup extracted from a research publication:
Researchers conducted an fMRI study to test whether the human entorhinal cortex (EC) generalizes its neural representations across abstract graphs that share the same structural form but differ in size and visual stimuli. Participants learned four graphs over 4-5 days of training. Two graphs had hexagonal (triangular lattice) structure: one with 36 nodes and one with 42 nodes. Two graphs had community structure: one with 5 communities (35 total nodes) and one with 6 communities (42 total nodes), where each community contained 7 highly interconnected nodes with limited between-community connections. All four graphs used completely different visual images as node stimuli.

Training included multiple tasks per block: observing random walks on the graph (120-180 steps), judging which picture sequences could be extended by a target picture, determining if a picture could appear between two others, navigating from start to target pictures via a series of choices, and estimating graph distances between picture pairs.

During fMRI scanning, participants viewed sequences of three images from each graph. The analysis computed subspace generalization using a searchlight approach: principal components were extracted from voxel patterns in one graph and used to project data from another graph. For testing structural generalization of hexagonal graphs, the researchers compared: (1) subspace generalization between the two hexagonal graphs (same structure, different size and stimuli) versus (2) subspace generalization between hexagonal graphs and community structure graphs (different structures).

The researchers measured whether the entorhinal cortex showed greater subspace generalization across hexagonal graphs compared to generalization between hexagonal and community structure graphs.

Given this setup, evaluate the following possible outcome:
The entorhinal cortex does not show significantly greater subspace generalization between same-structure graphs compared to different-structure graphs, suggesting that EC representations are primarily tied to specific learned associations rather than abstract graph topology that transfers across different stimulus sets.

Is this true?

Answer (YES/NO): NO